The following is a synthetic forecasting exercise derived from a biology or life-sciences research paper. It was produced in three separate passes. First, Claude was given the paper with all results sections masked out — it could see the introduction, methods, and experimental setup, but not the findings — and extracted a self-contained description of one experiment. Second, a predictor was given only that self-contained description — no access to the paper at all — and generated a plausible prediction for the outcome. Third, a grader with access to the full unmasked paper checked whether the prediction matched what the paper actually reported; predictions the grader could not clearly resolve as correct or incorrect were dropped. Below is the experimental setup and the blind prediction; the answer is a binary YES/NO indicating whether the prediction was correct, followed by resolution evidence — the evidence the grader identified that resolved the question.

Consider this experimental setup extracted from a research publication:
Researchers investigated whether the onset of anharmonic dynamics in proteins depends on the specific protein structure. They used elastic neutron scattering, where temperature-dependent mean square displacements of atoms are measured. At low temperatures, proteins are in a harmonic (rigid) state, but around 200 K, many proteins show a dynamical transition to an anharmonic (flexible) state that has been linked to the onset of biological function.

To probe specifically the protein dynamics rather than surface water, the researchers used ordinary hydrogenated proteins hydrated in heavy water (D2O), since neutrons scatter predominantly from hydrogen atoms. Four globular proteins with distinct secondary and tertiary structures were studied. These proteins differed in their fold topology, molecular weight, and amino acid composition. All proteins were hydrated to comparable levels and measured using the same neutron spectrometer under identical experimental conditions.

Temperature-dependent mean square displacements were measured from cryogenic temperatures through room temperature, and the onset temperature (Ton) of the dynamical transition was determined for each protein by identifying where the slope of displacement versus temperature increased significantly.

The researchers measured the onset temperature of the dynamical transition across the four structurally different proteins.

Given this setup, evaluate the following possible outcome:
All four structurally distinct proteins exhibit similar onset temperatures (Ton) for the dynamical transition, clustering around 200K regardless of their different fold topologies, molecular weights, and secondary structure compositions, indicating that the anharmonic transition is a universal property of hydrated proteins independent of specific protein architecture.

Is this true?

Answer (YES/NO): NO